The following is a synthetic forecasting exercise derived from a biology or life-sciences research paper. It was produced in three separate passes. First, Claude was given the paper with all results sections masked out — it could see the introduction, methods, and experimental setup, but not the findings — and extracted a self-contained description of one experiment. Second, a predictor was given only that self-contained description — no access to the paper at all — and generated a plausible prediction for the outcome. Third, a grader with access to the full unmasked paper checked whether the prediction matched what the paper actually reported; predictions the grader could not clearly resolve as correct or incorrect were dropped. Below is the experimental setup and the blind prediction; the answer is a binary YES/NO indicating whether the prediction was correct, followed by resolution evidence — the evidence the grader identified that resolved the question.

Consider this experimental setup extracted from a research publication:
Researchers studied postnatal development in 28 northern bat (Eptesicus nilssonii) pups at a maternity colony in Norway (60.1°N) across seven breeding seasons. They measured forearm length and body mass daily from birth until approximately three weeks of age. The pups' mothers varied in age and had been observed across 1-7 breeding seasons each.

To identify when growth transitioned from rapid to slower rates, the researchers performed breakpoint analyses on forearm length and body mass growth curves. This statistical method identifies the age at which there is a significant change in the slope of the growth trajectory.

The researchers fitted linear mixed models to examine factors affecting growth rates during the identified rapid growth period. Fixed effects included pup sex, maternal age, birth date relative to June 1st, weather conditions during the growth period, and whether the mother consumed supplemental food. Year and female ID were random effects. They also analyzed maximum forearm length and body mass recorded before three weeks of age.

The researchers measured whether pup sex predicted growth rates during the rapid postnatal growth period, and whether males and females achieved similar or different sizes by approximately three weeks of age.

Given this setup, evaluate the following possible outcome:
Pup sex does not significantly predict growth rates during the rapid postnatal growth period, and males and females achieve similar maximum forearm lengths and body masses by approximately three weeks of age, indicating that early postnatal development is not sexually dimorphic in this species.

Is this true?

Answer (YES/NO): NO